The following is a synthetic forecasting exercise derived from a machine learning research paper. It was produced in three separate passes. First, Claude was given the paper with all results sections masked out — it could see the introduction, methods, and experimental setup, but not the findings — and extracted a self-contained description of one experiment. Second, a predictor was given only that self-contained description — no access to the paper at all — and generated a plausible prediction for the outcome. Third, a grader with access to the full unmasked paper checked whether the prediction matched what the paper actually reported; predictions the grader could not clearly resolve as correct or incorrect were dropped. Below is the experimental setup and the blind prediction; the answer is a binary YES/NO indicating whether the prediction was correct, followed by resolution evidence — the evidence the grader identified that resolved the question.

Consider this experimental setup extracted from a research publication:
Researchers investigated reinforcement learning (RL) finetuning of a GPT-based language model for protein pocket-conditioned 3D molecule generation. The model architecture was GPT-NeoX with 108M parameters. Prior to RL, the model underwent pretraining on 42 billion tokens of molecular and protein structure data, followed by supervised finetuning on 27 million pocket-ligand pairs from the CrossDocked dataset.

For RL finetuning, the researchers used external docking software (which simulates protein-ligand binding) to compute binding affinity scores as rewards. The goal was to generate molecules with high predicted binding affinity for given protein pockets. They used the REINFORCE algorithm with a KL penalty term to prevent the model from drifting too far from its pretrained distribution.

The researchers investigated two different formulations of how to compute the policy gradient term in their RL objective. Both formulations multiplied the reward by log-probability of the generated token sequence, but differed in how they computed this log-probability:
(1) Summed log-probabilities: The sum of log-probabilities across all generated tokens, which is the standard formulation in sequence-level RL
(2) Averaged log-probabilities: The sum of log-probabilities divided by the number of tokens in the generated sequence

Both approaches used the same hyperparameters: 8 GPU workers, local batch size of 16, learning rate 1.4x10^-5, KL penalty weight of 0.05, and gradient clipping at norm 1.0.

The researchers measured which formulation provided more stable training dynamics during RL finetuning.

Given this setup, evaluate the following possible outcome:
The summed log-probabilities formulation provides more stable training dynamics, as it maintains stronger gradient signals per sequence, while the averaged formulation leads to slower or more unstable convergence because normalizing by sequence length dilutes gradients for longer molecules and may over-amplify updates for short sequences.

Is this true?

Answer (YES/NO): NO